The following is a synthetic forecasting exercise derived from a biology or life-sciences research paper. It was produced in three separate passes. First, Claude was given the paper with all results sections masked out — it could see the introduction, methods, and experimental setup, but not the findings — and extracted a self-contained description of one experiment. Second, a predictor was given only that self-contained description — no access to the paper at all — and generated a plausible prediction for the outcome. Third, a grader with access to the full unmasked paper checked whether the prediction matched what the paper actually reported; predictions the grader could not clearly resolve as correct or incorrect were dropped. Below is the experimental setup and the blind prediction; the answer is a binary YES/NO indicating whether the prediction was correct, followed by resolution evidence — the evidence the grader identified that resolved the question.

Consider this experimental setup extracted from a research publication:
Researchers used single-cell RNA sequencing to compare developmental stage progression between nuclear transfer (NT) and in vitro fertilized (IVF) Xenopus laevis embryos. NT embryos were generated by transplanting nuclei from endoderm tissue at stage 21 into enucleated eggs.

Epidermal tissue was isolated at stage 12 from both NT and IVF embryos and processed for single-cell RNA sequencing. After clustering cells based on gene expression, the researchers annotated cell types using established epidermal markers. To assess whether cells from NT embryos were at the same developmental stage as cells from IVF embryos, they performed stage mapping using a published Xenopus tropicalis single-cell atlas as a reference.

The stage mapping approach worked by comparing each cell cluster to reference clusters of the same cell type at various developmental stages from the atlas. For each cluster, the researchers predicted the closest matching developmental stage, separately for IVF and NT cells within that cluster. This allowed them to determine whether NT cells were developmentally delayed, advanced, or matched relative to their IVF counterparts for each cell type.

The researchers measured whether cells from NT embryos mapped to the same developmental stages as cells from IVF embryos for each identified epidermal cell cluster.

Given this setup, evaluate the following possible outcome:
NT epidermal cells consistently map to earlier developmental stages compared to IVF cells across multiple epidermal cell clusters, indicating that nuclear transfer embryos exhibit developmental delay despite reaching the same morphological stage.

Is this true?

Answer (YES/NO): NO